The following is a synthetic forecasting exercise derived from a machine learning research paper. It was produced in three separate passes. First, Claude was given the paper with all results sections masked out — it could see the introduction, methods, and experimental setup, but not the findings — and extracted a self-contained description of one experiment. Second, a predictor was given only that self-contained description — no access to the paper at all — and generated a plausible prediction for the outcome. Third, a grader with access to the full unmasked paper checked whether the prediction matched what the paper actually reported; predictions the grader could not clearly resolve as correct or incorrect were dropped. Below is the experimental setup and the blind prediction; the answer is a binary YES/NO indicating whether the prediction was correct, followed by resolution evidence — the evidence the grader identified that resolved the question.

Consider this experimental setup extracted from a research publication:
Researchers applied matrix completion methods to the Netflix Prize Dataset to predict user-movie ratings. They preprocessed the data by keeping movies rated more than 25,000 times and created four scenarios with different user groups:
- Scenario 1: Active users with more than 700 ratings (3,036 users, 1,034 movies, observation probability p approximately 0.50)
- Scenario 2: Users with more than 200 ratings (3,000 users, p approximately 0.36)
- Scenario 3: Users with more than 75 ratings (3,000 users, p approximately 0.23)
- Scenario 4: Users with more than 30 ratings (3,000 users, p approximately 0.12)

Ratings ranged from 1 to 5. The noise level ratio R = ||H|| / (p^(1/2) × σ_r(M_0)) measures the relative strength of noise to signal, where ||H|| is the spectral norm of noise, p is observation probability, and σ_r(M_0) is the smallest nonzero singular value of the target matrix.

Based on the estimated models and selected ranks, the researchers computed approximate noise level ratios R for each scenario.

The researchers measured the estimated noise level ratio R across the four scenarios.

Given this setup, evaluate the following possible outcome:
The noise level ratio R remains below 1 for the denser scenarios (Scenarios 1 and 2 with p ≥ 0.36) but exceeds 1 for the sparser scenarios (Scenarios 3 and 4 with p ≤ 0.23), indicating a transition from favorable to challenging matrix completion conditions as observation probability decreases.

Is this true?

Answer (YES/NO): NO